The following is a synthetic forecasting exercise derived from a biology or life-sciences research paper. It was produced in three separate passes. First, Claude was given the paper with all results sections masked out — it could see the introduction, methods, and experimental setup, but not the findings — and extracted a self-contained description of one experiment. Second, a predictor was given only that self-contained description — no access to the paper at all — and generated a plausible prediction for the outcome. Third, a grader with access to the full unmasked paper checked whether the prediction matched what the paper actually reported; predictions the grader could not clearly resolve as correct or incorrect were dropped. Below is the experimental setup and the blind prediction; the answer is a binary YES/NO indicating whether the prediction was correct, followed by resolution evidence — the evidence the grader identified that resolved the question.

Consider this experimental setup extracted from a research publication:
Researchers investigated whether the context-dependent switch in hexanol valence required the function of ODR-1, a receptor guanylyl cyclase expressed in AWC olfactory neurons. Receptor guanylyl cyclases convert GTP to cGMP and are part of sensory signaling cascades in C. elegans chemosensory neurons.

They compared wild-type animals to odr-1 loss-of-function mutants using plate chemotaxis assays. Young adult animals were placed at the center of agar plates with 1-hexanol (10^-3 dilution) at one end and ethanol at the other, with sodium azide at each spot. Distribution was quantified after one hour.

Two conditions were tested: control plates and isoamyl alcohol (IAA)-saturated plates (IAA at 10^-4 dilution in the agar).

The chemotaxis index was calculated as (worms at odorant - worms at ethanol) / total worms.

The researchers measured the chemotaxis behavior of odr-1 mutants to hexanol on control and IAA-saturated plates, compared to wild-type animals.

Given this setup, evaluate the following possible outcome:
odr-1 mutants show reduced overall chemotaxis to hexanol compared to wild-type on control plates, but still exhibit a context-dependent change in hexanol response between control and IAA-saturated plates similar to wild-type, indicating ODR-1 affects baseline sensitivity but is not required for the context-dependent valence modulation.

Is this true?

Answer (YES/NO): NO